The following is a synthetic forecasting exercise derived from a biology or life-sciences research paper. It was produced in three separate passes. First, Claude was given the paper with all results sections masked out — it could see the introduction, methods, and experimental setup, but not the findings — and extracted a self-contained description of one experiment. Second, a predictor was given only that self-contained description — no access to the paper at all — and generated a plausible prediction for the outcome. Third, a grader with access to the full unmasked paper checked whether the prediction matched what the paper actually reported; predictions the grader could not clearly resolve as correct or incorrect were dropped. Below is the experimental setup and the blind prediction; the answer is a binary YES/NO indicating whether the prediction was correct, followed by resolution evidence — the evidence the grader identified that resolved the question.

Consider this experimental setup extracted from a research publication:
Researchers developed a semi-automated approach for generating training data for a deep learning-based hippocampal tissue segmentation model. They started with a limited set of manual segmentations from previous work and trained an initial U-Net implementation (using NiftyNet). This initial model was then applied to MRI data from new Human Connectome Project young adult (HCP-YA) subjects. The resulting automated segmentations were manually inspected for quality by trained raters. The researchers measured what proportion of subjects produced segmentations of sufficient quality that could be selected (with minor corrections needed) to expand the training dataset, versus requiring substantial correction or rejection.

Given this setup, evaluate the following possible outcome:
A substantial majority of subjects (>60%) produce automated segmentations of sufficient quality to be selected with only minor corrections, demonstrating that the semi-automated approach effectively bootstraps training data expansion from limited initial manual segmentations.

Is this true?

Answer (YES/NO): NO